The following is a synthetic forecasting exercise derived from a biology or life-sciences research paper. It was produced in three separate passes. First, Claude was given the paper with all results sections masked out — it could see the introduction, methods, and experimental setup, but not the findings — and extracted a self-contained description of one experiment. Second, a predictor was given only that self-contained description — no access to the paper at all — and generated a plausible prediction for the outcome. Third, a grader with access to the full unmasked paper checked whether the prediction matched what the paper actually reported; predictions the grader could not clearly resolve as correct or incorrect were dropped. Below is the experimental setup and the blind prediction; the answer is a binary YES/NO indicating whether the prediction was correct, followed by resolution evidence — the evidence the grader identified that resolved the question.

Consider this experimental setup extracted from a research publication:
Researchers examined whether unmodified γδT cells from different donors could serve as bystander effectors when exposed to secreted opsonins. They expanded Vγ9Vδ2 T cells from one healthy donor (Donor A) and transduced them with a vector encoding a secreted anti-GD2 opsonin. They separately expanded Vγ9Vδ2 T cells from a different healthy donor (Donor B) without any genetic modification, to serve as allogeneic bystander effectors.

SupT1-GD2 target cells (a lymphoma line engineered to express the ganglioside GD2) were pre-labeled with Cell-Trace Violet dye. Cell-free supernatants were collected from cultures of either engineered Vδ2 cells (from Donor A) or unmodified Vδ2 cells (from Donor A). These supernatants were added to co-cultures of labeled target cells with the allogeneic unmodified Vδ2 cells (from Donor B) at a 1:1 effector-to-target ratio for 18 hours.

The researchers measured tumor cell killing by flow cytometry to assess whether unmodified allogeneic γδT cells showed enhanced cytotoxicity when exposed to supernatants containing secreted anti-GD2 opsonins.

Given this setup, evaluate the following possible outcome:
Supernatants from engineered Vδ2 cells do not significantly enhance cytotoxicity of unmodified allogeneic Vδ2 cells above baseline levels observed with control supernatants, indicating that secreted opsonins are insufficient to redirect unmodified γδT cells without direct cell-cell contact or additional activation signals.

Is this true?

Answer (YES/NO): NO